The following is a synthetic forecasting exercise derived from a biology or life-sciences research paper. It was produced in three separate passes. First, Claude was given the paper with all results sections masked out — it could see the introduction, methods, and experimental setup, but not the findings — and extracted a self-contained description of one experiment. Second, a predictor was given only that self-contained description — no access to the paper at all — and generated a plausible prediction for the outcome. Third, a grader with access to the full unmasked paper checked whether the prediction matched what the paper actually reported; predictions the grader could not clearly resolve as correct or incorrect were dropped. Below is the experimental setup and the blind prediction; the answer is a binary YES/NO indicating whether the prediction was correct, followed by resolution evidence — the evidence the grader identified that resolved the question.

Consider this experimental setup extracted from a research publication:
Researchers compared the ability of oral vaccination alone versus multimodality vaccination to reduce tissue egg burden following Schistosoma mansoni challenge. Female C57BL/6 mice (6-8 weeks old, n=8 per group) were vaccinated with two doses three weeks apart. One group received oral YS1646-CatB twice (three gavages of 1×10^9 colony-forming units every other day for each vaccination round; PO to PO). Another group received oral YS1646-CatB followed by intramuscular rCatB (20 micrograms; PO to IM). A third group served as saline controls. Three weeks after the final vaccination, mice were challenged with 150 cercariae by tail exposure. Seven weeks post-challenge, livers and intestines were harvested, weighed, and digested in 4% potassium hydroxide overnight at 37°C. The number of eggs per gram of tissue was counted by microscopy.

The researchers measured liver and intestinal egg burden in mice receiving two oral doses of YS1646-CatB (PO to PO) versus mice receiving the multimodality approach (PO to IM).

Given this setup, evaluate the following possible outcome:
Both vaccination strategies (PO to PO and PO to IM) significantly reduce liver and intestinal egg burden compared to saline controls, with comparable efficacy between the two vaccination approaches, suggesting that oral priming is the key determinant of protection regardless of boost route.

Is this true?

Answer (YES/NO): NO